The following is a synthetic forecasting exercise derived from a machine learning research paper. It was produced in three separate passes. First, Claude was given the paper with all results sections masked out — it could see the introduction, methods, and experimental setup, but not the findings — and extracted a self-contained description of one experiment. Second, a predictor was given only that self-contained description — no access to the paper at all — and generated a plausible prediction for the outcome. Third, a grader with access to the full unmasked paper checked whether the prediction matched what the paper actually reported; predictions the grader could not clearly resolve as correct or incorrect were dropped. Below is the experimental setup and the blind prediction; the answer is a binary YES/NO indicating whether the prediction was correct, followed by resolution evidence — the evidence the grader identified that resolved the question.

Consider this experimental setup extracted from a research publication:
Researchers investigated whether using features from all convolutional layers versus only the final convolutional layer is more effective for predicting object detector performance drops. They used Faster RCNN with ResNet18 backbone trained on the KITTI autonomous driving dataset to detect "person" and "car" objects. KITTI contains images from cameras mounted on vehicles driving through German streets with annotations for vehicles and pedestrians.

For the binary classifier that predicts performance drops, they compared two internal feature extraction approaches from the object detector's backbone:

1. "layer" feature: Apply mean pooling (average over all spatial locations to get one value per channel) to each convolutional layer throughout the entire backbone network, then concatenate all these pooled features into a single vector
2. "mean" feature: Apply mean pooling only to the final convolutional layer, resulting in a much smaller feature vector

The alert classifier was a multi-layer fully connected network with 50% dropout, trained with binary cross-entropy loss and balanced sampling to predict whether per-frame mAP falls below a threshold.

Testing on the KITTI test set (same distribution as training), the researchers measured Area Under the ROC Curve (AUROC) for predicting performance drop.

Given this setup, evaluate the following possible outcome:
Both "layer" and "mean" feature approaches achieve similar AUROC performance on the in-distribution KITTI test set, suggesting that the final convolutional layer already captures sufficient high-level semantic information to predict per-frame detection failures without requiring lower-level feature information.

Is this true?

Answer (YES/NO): NO